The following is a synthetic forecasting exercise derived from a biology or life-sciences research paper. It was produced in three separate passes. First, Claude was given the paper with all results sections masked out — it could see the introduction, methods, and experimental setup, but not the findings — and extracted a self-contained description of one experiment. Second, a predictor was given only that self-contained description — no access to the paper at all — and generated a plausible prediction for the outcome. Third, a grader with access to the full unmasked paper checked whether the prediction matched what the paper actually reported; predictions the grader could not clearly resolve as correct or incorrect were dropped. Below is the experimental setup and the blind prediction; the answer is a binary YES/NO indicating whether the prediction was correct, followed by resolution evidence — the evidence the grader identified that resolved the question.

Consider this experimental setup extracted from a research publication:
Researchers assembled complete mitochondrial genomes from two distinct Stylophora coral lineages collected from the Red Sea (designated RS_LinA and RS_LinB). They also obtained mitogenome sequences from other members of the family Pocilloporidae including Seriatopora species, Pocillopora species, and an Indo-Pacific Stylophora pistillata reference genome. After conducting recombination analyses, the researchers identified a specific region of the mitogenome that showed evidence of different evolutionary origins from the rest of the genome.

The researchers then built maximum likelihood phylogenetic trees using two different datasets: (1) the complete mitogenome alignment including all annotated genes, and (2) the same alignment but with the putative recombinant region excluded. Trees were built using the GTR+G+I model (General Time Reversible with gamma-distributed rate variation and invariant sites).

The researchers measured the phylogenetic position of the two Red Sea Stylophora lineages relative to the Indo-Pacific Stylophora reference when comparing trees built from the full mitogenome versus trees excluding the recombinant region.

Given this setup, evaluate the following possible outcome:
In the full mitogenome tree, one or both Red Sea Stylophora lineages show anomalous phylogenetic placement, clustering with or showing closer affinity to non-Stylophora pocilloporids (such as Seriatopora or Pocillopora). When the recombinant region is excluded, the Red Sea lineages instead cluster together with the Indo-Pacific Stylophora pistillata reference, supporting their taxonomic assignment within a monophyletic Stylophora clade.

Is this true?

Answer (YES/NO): NO